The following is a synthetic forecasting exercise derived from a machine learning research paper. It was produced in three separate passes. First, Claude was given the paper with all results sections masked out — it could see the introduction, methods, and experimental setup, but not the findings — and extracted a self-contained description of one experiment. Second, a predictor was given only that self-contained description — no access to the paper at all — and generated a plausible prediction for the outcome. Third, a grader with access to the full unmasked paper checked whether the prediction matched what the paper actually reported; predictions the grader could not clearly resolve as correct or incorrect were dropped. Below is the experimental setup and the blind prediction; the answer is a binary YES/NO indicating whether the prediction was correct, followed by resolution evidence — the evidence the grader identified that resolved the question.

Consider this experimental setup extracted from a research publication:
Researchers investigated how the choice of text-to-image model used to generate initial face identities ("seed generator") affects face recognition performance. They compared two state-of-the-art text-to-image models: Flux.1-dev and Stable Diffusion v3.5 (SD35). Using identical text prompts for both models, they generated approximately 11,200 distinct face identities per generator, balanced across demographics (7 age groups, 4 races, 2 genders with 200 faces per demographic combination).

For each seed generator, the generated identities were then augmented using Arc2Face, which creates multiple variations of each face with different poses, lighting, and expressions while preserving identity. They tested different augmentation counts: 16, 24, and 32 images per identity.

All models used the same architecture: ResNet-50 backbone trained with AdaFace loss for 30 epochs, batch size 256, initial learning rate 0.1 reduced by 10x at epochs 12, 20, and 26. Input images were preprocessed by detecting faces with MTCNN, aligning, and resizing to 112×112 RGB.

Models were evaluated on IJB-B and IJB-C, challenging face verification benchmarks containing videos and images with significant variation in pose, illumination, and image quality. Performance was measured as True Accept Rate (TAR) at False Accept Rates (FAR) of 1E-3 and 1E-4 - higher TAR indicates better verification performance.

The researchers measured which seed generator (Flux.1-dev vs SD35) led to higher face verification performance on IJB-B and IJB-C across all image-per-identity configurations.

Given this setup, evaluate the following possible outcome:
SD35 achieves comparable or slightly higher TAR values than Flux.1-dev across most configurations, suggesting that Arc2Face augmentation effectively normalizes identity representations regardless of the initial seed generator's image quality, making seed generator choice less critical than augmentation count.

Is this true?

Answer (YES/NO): NO